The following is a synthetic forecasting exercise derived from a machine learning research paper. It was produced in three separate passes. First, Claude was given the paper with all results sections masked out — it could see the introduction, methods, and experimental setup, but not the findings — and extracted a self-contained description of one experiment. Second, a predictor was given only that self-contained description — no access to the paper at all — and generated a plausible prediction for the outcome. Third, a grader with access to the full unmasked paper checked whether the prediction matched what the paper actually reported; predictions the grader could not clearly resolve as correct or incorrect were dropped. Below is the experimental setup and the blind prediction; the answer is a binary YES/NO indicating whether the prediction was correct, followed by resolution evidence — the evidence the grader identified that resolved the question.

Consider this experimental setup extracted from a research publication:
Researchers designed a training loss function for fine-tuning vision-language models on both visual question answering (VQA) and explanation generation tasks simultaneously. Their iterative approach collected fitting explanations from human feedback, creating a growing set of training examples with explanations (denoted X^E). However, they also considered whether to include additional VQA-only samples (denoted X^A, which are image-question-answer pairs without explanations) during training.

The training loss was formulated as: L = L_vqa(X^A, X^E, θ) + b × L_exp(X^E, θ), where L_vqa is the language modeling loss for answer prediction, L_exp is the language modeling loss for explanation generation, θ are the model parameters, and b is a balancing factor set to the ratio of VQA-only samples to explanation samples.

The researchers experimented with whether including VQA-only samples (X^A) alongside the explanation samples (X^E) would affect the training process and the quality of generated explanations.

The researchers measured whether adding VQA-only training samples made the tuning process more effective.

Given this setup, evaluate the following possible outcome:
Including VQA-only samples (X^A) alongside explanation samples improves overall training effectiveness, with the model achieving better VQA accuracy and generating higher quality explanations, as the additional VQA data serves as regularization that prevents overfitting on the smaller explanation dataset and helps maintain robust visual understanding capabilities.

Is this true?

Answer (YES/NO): YES